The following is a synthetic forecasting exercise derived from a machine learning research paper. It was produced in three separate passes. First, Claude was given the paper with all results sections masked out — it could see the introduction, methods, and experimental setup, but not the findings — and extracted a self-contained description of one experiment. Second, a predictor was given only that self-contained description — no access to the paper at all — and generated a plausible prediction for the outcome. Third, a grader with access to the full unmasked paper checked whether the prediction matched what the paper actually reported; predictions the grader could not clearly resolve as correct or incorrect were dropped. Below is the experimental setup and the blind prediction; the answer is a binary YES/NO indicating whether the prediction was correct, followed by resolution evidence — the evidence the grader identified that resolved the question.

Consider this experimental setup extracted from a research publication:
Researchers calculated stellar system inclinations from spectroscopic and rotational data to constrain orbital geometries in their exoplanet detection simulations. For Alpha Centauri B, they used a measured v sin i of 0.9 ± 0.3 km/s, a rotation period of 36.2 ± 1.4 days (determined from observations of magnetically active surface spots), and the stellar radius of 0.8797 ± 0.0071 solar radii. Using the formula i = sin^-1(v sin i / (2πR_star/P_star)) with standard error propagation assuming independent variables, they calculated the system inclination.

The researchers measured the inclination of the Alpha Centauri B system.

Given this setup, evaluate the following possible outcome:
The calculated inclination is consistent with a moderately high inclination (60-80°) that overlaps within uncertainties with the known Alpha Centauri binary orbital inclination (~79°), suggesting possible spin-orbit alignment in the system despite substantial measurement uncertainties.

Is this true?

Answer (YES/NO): NO